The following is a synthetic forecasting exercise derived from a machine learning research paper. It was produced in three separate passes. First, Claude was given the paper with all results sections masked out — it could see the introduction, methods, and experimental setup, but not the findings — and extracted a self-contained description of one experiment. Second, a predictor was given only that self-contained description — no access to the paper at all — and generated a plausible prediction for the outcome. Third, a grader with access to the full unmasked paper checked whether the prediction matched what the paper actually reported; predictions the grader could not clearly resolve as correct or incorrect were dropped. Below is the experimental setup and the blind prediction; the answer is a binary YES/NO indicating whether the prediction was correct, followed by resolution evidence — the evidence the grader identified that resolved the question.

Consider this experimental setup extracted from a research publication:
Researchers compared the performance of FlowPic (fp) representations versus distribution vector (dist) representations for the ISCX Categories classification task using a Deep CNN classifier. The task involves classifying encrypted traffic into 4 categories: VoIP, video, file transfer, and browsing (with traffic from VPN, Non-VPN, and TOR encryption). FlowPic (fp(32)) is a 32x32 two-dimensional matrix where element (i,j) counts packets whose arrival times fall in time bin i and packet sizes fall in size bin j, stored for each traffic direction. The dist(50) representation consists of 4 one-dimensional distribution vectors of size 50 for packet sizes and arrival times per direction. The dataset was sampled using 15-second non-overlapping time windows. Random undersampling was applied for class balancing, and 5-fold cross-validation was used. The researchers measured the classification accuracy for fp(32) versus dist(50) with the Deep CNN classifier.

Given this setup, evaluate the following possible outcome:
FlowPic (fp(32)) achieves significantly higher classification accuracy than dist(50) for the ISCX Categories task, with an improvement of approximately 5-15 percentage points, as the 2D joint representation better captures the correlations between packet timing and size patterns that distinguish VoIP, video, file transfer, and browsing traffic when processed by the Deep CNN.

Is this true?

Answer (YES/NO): NO